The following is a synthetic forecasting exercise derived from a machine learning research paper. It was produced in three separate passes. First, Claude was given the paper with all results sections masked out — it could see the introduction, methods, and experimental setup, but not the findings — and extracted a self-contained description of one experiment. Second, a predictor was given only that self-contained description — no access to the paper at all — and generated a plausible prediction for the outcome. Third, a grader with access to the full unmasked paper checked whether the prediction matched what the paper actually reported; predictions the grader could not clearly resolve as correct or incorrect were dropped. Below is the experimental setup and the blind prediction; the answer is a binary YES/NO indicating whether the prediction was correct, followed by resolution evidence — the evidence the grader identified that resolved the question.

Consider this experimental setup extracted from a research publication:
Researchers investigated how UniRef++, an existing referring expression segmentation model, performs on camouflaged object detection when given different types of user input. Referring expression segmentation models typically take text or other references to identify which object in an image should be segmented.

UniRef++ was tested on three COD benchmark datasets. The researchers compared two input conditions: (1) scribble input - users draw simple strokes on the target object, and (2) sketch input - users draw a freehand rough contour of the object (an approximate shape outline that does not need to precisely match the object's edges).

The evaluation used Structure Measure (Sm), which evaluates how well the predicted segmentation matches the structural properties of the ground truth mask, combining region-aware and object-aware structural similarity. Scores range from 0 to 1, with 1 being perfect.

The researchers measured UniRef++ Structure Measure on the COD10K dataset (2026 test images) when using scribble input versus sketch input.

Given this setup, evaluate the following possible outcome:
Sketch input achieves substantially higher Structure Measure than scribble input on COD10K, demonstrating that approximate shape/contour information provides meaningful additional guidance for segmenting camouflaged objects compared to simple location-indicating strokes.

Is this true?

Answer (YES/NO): YES